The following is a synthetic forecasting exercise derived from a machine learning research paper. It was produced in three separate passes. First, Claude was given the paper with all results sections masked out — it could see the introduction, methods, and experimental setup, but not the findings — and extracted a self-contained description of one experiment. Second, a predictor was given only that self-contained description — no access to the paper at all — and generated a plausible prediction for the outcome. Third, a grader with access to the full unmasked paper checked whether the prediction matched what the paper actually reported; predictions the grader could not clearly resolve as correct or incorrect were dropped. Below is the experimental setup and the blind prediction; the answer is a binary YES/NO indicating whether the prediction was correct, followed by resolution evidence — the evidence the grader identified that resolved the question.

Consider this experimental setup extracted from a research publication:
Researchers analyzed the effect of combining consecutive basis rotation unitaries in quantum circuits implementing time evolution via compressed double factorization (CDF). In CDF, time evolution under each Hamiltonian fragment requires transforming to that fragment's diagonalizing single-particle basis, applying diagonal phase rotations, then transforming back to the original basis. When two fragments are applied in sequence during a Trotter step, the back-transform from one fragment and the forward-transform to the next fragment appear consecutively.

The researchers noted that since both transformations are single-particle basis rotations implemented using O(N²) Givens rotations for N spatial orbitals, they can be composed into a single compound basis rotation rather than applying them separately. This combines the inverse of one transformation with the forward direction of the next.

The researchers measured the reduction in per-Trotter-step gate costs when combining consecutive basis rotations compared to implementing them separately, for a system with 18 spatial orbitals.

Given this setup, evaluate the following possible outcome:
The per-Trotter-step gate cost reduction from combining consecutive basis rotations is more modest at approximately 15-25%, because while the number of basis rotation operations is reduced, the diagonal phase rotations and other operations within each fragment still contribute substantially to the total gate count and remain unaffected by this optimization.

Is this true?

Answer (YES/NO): NO